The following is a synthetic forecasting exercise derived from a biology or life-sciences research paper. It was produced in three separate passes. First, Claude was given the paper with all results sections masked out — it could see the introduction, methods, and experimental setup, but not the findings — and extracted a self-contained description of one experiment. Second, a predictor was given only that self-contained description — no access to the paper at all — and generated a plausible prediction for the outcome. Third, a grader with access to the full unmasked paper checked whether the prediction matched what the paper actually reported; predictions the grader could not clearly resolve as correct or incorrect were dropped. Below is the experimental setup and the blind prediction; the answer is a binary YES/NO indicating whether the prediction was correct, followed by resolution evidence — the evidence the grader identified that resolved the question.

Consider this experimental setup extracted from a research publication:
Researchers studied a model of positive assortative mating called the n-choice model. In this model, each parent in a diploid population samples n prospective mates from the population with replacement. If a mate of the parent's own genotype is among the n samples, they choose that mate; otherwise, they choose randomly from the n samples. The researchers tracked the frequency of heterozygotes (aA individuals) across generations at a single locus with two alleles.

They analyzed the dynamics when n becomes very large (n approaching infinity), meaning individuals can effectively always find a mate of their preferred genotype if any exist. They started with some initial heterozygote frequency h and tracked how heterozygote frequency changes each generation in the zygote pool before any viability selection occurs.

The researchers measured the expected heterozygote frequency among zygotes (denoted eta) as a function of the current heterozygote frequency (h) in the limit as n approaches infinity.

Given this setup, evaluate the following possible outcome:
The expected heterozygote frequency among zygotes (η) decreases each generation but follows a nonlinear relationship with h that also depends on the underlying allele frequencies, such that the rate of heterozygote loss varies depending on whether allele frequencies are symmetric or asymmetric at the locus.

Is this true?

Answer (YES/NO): NO